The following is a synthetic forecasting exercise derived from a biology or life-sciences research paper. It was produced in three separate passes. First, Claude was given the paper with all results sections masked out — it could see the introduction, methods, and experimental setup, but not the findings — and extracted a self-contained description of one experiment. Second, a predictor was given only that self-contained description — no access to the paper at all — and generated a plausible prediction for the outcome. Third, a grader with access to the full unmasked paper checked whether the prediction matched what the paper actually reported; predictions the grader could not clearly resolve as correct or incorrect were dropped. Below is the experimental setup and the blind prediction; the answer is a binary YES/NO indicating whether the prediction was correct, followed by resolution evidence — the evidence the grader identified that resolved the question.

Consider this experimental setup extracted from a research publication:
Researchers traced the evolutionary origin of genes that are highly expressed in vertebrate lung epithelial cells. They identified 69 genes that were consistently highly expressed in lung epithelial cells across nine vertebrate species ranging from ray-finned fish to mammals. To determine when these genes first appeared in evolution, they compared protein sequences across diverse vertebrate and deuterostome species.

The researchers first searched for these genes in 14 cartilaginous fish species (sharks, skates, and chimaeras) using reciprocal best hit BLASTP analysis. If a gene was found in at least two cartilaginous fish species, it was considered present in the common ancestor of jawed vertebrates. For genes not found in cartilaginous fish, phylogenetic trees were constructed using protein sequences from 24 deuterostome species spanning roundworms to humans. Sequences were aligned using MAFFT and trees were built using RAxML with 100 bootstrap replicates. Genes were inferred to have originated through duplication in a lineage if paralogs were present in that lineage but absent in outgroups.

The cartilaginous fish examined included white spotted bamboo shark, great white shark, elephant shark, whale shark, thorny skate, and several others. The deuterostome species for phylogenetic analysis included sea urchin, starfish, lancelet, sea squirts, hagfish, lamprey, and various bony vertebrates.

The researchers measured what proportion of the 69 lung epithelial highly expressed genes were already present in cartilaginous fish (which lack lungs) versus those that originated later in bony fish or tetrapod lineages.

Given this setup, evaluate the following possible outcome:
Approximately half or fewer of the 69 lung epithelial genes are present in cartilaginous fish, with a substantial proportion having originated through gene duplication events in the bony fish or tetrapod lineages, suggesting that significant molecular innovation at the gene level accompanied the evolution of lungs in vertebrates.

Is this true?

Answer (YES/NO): NO